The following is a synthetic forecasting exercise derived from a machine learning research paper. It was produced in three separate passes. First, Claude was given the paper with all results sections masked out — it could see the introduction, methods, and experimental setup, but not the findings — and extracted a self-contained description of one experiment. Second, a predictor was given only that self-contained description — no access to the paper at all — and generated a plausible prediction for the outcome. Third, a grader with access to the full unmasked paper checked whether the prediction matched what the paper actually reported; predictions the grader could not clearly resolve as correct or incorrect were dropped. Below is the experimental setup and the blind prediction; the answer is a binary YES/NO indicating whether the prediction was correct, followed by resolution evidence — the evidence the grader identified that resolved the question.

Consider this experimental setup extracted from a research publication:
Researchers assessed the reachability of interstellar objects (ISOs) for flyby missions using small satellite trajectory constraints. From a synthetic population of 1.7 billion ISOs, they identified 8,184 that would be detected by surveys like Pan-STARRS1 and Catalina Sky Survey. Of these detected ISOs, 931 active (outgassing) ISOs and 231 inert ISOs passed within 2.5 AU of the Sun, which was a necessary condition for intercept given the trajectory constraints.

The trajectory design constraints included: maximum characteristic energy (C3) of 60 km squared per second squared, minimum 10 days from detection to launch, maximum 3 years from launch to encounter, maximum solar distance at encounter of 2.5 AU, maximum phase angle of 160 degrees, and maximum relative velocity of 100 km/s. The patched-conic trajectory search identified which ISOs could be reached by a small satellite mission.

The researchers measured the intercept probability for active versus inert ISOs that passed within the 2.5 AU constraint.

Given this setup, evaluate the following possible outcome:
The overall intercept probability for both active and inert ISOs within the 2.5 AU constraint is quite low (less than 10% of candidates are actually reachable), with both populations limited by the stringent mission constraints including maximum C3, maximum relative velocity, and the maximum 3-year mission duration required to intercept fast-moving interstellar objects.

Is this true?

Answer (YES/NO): NO